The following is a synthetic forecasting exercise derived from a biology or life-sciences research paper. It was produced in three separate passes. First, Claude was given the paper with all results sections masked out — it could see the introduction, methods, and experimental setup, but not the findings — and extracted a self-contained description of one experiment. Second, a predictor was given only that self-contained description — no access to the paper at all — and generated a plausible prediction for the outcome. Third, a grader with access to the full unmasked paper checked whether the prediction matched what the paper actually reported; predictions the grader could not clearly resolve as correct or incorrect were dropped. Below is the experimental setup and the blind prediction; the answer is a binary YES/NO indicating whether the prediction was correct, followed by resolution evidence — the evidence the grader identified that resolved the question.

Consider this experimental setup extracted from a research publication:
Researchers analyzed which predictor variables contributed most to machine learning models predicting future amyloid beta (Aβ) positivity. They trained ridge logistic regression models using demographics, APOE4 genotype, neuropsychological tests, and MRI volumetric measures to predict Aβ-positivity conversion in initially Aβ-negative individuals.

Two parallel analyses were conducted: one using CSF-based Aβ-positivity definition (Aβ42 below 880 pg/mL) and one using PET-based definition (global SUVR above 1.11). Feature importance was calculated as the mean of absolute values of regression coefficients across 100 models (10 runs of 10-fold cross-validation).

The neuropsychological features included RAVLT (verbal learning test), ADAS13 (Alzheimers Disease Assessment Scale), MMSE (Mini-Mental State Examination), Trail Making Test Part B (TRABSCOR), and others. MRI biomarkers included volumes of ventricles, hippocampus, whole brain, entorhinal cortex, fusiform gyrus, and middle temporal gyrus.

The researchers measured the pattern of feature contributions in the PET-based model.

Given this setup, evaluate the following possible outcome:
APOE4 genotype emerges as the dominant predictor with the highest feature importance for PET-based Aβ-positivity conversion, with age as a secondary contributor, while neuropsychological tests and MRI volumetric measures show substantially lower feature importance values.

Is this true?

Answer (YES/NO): YES